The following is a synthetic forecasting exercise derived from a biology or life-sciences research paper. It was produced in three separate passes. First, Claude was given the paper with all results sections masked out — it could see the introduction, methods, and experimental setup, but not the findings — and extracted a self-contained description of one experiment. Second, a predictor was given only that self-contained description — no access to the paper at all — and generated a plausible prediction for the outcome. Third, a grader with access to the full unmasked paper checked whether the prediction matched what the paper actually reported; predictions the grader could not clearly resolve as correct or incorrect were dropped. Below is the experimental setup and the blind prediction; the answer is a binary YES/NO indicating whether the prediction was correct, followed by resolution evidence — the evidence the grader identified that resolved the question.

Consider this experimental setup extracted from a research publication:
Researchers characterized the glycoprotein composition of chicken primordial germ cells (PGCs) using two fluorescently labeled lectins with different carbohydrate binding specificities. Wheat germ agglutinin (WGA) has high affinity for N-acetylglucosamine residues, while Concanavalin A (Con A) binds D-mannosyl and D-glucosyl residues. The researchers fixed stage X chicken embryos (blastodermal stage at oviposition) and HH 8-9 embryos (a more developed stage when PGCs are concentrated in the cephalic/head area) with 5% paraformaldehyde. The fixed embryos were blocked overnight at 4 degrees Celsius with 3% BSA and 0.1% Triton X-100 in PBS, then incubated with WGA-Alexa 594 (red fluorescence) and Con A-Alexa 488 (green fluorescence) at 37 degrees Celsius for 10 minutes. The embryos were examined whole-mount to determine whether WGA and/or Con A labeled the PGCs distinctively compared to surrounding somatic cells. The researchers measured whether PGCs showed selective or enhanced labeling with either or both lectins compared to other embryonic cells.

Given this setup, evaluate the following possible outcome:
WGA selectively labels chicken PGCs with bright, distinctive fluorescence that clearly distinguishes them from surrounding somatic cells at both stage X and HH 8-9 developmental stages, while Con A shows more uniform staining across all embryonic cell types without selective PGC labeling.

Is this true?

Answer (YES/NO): NO